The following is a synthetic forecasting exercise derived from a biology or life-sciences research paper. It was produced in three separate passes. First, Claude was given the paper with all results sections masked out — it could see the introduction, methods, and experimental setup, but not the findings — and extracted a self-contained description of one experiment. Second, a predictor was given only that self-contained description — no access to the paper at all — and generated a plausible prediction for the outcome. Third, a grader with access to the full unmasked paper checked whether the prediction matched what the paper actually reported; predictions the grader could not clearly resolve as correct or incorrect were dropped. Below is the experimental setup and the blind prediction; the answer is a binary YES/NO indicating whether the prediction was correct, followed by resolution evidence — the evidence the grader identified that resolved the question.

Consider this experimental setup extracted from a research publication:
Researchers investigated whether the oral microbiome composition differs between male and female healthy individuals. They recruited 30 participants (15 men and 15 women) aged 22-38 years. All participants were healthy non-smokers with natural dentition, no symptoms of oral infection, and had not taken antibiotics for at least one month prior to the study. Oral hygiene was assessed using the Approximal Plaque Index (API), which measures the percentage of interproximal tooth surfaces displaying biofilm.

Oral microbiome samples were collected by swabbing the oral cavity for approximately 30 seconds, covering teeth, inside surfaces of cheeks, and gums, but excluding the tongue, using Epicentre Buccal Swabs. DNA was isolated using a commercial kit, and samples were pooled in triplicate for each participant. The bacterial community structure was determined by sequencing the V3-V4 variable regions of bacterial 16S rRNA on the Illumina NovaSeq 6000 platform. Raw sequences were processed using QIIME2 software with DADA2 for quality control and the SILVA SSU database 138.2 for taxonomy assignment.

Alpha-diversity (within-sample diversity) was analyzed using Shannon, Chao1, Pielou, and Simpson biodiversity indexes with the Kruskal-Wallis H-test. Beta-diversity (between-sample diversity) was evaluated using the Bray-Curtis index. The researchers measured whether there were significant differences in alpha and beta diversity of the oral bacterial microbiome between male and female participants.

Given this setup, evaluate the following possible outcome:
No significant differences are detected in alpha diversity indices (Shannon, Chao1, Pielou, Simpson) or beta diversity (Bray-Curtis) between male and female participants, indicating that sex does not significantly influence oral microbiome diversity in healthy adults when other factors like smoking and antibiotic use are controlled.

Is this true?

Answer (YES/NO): YES